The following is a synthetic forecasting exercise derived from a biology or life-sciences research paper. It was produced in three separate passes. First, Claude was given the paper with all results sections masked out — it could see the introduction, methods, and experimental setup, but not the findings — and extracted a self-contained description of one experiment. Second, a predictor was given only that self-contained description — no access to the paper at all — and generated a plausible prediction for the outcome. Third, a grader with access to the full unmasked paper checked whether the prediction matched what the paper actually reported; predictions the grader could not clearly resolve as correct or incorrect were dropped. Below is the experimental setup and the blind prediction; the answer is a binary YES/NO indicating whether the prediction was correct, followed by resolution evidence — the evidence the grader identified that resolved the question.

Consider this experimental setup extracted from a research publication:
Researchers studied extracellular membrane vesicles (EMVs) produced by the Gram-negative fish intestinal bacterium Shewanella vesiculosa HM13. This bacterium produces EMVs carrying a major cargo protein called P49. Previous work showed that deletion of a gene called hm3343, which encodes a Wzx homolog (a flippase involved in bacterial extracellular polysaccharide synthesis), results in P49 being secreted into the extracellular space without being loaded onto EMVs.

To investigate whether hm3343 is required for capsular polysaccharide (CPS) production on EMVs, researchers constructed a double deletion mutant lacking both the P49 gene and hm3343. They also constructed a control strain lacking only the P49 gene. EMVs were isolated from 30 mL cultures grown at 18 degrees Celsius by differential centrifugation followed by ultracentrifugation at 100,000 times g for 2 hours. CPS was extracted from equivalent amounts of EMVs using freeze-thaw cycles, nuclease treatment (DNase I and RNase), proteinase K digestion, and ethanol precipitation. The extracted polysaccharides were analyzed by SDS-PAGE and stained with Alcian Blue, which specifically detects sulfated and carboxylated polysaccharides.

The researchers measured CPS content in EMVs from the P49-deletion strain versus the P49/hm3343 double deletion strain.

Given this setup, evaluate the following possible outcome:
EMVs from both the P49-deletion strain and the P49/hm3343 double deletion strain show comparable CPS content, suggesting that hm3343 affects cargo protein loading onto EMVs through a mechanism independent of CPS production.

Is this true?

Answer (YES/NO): NO